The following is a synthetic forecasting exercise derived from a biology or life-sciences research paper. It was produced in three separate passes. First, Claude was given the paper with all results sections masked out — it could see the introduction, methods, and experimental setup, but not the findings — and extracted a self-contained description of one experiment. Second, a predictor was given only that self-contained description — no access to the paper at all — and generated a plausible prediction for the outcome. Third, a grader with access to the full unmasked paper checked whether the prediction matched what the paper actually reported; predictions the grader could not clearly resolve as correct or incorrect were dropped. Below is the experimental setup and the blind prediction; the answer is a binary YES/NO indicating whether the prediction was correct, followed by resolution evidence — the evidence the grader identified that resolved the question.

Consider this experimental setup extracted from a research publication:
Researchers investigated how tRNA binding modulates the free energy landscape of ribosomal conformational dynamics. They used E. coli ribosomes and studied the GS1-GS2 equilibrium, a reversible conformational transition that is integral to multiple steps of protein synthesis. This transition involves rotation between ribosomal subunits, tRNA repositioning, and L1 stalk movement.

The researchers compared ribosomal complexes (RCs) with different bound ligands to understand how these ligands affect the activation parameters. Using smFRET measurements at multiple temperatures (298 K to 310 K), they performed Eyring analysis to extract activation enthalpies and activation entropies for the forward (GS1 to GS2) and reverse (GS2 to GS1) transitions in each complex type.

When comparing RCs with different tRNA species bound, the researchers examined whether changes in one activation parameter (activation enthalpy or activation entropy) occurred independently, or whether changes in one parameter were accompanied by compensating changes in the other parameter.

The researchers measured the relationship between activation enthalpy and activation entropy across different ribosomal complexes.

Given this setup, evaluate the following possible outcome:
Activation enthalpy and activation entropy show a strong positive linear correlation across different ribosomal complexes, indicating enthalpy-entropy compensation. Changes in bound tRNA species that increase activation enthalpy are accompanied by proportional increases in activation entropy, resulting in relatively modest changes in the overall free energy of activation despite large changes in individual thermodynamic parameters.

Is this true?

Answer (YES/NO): YES